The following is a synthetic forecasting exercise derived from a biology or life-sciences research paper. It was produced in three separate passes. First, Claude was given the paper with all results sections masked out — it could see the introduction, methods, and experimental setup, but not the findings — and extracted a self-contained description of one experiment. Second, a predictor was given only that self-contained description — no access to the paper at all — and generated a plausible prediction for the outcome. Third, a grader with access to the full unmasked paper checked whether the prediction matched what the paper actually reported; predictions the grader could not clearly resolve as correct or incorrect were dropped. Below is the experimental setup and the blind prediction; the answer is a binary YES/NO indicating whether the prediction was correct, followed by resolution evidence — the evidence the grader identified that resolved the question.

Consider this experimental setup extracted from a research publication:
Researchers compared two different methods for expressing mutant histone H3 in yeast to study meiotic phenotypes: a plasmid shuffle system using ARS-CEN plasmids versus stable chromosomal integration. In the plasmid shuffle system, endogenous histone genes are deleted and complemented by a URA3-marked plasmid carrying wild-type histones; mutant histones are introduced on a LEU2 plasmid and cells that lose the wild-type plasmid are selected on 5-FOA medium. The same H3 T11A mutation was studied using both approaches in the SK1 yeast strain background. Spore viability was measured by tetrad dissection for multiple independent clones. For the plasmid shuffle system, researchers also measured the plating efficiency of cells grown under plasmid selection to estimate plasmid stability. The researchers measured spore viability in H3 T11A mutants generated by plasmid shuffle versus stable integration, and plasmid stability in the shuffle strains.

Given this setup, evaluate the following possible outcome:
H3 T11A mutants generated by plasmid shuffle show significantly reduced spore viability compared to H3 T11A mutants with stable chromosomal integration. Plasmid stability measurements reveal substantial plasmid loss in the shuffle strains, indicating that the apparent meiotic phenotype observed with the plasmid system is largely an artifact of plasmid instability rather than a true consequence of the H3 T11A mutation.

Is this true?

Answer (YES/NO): YES